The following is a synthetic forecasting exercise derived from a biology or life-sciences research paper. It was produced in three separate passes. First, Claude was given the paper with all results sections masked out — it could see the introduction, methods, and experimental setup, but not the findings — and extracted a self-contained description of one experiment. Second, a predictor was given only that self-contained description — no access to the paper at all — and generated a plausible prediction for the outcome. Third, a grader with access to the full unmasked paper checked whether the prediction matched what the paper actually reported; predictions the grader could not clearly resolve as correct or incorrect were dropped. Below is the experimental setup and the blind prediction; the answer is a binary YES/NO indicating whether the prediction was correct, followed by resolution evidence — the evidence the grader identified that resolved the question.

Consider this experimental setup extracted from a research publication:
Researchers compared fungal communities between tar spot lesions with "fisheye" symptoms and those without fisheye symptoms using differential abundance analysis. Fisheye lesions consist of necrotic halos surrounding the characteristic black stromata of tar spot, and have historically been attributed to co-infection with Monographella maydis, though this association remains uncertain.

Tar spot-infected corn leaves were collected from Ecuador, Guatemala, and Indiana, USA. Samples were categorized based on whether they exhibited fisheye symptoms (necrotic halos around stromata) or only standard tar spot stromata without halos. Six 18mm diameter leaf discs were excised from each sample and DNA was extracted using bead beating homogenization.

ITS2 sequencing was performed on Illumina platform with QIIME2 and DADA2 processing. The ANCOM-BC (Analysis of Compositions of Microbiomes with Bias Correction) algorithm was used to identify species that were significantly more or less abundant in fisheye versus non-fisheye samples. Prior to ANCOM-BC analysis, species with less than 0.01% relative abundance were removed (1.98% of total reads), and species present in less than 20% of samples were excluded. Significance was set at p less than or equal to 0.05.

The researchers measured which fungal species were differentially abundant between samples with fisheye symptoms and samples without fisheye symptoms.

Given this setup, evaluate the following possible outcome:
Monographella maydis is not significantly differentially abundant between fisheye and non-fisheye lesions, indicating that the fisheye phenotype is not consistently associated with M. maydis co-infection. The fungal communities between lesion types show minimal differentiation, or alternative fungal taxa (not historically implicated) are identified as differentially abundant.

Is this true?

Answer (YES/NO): NO